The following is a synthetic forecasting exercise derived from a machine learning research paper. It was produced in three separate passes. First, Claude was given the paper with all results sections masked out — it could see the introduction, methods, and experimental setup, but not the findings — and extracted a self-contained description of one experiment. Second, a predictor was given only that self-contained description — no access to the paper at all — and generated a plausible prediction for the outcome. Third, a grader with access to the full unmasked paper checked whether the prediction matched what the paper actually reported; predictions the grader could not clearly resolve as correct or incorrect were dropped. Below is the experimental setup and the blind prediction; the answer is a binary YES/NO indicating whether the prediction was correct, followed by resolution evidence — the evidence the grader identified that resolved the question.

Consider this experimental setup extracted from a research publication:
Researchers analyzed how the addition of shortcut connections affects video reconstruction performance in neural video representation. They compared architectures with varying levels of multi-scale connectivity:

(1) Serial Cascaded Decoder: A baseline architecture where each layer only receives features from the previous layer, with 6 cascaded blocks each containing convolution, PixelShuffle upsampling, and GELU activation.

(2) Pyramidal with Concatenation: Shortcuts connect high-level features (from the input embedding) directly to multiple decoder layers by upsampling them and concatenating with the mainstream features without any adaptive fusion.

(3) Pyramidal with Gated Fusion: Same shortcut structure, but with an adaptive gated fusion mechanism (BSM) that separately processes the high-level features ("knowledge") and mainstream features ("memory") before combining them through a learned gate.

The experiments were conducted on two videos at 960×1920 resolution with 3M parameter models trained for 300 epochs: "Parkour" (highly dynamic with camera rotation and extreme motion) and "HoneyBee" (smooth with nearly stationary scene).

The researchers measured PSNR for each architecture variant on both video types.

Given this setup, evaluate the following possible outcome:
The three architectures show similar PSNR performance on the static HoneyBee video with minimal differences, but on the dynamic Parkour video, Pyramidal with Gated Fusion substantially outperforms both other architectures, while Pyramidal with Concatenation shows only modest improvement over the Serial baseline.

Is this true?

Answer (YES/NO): NO